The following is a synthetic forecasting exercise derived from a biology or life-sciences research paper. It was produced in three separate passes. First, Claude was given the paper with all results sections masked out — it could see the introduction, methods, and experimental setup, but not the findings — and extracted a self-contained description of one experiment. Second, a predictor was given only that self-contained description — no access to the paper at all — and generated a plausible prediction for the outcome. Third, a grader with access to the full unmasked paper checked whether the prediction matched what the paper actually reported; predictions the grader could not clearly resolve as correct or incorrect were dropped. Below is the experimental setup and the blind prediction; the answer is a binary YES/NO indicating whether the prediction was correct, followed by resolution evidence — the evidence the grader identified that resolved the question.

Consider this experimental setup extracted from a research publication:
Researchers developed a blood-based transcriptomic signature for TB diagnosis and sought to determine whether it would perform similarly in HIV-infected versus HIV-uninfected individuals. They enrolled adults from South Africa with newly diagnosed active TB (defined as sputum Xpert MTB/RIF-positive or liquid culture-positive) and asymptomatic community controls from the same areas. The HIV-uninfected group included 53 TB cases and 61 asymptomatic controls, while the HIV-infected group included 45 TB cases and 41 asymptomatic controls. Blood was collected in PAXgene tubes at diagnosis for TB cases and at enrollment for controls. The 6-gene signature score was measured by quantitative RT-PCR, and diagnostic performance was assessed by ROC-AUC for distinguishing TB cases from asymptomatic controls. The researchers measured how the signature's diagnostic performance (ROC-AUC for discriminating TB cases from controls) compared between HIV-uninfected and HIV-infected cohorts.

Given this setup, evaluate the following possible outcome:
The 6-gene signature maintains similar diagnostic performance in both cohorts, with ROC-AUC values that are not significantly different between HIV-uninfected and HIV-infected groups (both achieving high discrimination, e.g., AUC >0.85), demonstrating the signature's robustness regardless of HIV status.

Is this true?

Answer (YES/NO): YES